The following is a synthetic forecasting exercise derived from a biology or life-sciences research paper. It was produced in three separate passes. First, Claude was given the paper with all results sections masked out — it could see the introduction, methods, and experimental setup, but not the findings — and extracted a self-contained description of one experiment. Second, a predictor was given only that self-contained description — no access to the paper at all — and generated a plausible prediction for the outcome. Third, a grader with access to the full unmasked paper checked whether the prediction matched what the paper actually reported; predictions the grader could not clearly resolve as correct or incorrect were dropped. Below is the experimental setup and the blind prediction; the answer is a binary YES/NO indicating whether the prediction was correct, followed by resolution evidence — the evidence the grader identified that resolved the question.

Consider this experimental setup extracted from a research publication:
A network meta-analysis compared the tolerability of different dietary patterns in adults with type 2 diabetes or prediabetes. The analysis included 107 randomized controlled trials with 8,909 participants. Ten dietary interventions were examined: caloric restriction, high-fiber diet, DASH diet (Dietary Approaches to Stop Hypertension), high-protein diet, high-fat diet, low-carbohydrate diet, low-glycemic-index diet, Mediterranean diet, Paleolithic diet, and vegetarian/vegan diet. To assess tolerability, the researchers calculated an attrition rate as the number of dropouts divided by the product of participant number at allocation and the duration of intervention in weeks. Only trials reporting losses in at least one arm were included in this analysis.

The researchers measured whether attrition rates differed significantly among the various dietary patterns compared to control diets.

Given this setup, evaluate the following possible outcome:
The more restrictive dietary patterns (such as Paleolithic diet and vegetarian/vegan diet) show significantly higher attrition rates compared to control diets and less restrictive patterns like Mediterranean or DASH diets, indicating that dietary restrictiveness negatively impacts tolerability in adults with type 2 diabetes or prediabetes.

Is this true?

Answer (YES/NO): NO